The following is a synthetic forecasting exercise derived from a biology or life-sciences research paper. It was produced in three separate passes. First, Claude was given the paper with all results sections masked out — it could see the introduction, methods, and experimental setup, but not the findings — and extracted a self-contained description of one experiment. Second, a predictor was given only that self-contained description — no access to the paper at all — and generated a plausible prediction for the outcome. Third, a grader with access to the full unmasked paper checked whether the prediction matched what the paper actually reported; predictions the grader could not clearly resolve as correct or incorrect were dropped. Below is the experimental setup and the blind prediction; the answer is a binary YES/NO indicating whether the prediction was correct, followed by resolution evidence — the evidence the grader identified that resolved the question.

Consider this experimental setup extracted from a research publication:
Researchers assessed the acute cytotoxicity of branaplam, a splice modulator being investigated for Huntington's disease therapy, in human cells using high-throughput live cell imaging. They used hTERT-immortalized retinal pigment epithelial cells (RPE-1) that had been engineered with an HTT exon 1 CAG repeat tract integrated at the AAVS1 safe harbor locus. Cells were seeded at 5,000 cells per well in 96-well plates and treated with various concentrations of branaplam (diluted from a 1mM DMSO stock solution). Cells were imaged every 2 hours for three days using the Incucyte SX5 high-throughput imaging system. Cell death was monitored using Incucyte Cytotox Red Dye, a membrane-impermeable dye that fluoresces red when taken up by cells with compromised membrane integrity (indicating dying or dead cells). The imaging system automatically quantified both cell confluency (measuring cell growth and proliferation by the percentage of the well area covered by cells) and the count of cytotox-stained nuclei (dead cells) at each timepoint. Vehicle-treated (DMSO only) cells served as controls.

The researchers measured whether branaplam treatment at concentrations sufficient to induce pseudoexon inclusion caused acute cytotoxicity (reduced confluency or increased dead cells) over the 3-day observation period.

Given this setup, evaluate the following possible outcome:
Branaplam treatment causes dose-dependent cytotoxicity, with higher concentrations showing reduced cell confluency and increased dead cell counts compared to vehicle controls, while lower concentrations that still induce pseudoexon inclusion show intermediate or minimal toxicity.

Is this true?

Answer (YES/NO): YES